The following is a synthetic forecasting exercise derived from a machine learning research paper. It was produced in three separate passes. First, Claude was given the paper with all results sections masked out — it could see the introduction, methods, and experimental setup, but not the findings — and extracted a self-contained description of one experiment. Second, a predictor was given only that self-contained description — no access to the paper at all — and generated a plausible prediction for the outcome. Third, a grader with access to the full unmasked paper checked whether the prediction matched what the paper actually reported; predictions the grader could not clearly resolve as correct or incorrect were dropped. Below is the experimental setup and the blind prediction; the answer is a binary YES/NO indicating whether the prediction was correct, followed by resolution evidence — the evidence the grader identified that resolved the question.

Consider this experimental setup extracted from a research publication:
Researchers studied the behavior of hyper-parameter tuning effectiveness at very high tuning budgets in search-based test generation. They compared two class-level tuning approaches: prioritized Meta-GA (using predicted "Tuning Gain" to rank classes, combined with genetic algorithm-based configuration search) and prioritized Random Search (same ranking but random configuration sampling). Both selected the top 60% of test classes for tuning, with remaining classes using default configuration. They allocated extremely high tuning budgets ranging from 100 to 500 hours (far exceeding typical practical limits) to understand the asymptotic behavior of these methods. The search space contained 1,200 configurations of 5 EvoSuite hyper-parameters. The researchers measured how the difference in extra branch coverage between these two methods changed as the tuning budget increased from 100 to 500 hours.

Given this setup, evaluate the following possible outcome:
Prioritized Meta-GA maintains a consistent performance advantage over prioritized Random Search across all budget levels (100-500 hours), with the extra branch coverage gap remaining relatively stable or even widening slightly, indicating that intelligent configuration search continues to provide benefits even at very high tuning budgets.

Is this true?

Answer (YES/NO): YES